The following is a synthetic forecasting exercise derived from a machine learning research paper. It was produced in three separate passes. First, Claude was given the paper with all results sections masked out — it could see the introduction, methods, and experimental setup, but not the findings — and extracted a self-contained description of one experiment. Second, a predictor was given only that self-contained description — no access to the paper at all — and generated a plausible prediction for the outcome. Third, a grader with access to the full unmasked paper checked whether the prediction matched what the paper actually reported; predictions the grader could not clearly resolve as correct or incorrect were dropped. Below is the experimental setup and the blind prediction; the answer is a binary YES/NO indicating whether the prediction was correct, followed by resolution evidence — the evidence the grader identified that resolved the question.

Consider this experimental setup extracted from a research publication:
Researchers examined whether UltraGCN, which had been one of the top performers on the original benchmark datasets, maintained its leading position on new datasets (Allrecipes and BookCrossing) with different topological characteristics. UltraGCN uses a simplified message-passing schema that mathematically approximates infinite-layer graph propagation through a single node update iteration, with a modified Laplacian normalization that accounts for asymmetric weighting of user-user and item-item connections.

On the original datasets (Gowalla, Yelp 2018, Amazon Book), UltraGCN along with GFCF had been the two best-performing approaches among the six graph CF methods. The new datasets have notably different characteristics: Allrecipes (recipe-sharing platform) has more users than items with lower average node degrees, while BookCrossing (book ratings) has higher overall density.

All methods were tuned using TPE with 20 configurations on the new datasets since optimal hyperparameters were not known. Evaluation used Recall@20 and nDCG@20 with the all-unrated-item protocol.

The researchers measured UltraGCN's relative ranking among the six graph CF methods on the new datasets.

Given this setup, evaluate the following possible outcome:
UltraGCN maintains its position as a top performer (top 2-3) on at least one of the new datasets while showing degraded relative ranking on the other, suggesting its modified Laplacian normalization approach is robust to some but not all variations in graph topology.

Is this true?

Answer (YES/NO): YES